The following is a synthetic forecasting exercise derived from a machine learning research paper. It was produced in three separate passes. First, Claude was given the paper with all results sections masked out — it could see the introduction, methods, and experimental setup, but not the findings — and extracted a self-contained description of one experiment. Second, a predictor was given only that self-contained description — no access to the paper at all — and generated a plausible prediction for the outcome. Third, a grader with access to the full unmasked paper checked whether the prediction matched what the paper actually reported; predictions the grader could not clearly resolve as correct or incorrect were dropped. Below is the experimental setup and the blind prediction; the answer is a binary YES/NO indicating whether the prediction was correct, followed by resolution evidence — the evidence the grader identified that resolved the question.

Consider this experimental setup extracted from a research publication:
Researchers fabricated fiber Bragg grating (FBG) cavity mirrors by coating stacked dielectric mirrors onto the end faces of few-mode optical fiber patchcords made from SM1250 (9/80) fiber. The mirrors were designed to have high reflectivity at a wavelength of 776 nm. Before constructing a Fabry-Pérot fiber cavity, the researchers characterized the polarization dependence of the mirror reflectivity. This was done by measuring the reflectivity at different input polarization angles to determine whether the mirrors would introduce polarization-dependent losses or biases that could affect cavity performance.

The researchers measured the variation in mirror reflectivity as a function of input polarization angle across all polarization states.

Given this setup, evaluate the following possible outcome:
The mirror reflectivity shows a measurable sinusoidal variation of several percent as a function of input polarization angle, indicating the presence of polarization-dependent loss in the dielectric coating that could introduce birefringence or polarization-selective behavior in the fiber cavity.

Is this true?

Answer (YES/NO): NO